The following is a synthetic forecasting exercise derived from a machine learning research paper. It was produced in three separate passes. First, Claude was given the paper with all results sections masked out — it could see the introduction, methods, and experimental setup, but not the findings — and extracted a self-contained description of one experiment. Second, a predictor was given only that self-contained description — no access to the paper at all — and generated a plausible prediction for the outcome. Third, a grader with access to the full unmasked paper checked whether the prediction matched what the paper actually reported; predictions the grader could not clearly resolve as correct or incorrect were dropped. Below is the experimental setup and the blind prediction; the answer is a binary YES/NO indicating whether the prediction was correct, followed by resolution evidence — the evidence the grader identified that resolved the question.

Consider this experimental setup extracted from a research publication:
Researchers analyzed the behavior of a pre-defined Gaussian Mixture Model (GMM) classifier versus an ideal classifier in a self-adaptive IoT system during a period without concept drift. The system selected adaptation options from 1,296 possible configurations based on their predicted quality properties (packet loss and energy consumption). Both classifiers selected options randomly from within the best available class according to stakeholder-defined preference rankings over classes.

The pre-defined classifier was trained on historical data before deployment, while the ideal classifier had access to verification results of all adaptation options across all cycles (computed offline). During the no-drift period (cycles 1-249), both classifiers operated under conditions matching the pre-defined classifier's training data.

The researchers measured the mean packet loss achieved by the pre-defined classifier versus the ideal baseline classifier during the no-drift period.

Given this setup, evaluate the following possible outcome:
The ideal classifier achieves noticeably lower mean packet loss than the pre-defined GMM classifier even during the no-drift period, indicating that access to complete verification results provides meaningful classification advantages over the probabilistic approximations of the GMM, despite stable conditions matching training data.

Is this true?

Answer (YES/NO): NO